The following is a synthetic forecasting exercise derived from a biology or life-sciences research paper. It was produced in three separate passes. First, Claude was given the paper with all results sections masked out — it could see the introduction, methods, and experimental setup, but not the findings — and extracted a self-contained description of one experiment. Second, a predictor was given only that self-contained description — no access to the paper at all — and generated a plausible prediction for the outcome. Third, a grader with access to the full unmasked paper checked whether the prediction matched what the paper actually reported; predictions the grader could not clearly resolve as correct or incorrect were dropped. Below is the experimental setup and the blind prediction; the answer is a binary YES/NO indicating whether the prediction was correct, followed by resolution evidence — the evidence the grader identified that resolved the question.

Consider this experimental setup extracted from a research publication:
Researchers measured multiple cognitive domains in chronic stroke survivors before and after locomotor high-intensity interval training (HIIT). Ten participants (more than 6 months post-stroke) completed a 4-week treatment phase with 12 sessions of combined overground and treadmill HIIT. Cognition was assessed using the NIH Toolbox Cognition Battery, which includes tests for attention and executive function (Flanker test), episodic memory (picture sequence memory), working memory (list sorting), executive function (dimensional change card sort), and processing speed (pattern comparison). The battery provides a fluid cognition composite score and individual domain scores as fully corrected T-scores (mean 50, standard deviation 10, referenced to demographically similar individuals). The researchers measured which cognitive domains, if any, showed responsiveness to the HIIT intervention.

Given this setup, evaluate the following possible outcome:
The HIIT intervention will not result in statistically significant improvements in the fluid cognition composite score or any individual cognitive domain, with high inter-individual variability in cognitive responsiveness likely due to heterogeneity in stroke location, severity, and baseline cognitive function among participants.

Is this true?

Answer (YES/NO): NO